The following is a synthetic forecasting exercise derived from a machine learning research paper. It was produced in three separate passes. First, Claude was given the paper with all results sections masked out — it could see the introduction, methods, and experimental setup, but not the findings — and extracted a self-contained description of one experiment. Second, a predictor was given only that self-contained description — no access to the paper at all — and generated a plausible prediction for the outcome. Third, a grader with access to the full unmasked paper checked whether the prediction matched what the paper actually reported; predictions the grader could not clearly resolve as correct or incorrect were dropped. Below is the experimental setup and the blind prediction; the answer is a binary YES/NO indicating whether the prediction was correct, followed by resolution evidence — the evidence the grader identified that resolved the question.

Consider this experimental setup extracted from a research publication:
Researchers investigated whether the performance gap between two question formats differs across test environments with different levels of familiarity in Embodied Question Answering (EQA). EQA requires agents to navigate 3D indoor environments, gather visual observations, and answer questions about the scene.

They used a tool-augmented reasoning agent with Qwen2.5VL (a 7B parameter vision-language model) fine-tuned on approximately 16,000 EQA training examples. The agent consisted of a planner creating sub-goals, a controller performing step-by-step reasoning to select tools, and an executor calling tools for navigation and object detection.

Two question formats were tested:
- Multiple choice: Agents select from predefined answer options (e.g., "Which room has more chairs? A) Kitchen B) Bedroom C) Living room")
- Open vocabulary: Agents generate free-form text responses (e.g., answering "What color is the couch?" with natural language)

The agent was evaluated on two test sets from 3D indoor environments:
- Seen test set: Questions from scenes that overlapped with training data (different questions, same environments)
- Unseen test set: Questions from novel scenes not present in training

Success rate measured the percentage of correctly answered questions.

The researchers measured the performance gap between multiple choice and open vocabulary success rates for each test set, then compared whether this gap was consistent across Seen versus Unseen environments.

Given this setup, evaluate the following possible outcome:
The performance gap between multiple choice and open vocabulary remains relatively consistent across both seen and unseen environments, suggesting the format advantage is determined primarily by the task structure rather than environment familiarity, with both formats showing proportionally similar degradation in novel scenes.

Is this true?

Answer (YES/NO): NO